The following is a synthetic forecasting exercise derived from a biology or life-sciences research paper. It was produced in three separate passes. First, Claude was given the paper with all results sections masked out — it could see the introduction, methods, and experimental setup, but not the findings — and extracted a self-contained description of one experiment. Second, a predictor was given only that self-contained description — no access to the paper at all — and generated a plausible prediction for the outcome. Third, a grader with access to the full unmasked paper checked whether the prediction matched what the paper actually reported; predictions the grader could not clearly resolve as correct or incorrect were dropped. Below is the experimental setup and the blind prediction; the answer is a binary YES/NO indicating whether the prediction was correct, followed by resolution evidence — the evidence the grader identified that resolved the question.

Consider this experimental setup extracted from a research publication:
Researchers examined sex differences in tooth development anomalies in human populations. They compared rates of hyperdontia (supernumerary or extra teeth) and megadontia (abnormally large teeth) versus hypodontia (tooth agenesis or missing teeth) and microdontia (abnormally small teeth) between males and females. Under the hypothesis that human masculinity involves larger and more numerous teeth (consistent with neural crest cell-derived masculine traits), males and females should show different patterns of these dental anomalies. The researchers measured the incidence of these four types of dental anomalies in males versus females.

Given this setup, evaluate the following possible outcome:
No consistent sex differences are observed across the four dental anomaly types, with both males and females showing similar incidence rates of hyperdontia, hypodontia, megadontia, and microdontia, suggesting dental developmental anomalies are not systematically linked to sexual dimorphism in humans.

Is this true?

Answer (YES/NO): NO